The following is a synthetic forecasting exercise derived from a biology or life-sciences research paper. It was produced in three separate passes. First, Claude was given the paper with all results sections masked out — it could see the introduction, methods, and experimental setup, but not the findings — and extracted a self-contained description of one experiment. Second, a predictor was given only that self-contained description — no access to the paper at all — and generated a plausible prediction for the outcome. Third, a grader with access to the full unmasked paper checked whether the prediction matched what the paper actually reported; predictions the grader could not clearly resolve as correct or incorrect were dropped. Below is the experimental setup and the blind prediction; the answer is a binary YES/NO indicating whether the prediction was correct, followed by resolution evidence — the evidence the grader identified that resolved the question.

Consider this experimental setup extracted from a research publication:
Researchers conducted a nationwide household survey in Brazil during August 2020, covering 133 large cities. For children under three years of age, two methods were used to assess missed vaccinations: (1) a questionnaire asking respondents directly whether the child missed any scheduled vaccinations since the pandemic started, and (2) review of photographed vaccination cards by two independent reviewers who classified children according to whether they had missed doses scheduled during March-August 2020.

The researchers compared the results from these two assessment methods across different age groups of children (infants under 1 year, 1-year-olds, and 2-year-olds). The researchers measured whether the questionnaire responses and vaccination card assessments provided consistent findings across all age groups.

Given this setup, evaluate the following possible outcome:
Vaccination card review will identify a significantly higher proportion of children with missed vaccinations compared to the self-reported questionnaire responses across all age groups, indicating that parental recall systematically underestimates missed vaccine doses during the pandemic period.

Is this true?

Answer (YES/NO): NO